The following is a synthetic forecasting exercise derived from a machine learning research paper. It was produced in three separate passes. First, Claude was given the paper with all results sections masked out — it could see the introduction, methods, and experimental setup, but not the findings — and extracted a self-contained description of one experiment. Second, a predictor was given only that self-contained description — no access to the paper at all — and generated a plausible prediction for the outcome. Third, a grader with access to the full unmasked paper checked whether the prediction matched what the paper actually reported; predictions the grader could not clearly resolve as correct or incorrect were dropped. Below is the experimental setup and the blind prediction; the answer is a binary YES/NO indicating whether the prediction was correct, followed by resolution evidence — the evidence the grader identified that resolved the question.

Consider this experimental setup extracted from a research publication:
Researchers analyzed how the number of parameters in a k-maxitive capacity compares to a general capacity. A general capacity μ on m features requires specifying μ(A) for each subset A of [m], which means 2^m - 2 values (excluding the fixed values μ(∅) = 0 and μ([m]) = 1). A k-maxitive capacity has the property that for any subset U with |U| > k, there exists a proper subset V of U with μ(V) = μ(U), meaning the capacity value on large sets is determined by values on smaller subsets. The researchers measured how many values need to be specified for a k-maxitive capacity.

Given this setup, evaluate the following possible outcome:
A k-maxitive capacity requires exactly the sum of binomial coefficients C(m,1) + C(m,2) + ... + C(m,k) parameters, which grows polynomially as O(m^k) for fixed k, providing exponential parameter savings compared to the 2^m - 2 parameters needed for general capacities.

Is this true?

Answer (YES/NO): YES